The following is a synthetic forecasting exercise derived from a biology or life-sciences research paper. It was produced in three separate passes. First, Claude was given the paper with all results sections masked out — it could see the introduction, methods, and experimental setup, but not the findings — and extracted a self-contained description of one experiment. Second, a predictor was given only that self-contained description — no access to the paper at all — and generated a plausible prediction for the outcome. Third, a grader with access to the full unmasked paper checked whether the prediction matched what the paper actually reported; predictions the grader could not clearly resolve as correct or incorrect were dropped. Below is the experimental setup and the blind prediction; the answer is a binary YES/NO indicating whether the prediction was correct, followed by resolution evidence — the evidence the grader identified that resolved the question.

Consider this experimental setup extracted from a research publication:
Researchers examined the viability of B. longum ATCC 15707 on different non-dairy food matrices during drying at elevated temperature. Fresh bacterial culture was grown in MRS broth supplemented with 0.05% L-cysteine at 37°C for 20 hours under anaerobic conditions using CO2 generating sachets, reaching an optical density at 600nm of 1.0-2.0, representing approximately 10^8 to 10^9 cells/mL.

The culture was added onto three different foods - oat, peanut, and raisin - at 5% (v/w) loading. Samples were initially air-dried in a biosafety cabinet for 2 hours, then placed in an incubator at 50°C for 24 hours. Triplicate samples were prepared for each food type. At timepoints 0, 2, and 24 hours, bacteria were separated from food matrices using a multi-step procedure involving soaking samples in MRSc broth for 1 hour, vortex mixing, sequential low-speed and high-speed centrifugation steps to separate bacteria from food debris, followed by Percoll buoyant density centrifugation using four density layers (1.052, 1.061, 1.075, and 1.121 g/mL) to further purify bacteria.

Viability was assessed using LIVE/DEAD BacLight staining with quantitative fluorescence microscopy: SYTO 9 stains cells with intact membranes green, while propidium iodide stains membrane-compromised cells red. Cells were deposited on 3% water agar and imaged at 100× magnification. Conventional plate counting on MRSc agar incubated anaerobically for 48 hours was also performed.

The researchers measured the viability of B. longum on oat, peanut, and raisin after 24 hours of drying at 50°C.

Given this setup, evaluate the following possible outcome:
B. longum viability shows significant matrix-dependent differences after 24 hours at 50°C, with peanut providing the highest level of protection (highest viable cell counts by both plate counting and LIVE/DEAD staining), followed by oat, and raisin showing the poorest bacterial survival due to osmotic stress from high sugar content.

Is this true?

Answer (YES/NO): NO